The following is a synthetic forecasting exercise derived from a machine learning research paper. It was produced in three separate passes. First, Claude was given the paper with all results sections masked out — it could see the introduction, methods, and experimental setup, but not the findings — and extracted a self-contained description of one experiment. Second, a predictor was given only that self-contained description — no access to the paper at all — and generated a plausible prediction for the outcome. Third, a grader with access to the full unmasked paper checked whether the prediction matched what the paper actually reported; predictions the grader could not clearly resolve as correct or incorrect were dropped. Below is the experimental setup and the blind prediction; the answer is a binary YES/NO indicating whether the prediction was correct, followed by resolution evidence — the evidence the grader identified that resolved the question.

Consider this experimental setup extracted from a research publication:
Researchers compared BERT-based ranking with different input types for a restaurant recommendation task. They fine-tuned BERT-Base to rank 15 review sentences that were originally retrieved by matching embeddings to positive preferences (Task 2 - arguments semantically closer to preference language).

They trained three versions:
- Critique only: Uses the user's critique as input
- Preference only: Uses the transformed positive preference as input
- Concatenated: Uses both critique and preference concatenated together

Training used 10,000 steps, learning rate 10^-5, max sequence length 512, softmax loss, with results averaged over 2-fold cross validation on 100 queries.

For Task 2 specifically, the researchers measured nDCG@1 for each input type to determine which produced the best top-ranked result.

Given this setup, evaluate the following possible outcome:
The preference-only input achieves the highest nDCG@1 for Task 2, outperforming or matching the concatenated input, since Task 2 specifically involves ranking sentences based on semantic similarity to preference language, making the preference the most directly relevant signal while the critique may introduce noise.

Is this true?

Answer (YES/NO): NO